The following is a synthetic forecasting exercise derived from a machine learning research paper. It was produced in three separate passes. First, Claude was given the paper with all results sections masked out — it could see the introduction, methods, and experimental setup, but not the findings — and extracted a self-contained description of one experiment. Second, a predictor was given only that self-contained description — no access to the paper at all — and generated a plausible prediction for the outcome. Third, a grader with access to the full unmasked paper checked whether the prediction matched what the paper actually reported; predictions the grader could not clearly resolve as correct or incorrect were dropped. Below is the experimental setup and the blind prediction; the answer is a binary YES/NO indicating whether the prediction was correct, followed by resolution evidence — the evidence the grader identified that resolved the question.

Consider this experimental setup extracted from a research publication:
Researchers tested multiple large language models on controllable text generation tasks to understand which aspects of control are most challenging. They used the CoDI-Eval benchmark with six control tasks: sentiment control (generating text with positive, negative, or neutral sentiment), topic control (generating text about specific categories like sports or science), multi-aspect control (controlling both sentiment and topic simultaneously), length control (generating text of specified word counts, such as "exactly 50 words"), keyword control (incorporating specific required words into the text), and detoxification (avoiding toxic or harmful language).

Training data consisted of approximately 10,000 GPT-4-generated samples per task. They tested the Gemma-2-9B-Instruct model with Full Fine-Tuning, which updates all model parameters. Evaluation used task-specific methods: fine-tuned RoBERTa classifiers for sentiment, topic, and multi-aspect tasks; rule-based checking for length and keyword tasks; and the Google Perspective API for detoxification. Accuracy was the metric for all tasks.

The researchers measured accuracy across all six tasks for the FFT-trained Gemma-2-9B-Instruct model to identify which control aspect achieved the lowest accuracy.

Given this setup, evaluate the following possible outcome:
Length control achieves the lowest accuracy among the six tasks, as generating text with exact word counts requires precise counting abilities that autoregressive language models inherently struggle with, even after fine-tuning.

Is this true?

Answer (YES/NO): YES